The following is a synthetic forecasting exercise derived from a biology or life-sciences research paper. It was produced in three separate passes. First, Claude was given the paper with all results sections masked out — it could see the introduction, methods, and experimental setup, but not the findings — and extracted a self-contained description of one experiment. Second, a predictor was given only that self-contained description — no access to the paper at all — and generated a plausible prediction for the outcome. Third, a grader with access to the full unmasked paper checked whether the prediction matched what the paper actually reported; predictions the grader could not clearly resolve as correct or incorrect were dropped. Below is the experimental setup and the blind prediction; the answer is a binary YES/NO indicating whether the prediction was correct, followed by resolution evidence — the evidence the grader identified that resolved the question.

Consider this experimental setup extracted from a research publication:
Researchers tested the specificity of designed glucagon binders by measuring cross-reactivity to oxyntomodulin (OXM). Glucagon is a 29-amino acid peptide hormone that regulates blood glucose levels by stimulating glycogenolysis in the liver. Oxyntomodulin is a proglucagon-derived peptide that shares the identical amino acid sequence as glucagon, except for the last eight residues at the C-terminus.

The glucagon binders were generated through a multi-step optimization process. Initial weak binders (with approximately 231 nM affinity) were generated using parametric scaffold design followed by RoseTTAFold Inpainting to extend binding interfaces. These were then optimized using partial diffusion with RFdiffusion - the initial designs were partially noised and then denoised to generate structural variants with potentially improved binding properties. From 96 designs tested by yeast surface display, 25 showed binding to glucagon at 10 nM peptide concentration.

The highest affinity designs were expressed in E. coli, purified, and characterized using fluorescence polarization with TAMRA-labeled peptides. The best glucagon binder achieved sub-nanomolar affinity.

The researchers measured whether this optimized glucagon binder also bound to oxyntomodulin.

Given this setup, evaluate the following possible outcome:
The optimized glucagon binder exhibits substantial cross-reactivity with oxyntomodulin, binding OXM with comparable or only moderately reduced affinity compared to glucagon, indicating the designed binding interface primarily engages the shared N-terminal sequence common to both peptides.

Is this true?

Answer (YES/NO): NO